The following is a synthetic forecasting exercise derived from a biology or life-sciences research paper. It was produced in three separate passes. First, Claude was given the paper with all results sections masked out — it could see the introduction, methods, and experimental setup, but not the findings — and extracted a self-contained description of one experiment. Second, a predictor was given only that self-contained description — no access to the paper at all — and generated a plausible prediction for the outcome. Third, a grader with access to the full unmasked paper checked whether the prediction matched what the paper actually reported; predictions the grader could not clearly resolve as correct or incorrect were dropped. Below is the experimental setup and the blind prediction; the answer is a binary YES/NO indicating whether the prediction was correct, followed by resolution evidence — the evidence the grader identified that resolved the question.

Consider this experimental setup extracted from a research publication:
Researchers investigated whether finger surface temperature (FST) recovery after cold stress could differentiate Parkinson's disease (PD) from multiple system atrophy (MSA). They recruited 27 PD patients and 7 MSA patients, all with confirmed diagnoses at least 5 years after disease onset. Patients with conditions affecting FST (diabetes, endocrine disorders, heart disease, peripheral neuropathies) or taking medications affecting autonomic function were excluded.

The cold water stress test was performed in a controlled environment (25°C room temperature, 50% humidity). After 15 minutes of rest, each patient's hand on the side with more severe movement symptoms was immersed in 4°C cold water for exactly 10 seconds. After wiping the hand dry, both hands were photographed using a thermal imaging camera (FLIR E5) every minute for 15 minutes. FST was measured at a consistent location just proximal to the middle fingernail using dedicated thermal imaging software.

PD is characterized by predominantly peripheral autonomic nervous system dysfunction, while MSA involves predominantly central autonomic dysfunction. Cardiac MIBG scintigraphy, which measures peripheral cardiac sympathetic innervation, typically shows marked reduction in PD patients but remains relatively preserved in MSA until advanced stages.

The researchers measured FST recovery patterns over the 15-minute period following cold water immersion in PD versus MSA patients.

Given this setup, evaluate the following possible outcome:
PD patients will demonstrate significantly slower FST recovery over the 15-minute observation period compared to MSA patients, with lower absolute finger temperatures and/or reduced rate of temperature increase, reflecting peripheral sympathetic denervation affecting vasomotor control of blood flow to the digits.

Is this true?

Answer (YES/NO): YES